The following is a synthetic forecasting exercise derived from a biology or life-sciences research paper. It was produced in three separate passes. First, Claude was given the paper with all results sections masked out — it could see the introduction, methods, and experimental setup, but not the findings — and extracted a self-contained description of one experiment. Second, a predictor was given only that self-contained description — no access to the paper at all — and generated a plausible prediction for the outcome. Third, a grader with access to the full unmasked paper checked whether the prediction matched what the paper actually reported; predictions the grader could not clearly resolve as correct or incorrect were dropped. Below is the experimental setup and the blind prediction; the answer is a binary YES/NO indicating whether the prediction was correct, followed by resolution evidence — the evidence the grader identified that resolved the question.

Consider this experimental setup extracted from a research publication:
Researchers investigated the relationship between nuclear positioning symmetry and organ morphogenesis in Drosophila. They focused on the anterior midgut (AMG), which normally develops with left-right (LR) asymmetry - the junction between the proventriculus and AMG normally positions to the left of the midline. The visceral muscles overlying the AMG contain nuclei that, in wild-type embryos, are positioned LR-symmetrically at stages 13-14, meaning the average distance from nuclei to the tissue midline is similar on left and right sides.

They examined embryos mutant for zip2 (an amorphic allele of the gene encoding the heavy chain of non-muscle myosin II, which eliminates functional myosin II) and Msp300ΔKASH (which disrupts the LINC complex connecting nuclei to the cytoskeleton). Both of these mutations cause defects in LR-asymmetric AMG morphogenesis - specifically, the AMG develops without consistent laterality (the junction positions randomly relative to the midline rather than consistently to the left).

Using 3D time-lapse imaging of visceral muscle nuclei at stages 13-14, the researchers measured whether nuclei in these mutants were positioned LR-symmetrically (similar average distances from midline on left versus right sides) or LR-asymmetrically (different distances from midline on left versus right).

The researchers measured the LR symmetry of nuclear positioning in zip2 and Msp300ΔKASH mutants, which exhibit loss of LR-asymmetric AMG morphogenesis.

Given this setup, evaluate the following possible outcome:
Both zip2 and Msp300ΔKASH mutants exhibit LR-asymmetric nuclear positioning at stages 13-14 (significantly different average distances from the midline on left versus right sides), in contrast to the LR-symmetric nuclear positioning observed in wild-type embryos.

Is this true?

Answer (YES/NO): YES